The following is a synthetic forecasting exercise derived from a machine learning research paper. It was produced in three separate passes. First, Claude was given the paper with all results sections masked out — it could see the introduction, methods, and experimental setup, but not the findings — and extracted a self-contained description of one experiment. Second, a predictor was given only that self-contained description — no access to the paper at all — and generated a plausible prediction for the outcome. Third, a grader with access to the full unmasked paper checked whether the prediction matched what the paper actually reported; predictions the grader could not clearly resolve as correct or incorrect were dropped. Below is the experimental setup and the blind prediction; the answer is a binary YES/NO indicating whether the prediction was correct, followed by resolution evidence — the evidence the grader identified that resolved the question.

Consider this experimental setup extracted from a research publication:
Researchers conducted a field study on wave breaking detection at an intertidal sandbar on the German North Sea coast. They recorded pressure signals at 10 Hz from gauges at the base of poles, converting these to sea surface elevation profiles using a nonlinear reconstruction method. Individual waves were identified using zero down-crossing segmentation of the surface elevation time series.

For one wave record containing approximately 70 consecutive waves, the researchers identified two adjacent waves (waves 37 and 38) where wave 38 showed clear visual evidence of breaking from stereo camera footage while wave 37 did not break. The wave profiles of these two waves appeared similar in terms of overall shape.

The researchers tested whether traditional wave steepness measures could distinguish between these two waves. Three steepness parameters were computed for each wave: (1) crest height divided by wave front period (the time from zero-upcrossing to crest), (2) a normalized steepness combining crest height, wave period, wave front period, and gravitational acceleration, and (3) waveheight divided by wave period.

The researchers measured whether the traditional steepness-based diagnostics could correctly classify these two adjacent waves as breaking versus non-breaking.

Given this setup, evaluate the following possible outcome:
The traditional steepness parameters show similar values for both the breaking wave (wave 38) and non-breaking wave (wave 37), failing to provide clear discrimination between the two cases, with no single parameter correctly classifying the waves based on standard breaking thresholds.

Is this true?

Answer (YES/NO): NO